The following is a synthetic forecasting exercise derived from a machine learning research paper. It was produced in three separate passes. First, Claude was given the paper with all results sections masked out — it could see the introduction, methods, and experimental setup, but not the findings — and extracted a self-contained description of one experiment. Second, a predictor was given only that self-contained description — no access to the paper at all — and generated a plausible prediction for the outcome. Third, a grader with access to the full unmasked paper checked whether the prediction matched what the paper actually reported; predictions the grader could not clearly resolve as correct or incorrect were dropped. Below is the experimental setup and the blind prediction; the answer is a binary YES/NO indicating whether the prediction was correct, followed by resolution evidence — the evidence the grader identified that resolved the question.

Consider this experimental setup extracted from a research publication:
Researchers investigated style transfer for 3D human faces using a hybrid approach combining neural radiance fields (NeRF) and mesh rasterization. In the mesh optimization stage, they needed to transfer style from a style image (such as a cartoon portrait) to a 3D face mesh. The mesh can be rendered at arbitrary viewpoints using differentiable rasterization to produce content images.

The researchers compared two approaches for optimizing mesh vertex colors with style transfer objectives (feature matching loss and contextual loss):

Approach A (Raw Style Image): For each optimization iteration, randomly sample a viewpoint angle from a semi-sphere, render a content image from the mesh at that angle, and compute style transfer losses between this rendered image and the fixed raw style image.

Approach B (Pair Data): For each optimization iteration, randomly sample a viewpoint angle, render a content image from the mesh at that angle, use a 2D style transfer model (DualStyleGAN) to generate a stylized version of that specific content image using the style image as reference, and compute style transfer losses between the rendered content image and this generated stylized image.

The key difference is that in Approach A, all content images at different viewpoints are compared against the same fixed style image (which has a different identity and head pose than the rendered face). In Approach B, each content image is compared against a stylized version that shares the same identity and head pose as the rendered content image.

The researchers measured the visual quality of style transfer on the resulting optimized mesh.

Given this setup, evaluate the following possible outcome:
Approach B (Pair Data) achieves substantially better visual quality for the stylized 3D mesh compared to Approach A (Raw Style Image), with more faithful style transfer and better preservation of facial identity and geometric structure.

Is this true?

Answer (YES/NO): YES